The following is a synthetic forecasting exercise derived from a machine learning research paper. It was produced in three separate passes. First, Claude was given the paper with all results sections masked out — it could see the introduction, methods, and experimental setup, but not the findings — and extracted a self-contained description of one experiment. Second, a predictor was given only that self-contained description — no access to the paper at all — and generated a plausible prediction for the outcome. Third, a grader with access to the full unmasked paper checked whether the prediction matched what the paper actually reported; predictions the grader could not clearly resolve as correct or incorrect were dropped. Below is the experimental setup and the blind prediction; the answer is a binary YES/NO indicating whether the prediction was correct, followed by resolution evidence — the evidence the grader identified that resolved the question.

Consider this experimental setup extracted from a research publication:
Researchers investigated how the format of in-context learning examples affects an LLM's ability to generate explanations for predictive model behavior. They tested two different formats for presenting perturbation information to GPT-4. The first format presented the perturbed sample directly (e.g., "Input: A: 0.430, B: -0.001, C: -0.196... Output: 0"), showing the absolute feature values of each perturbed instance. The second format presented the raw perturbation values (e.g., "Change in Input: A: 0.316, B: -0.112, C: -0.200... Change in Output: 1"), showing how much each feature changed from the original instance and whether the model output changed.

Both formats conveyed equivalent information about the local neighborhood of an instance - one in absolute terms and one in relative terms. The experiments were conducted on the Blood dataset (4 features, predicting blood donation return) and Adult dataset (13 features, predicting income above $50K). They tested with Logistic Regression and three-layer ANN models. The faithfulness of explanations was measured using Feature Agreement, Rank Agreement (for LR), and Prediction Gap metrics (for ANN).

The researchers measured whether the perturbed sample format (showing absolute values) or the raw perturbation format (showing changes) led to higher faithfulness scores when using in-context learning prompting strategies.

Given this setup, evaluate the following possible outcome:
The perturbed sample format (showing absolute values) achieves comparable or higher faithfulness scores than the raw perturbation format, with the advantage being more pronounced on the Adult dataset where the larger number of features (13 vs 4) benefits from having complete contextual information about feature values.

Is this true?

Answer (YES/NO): NO